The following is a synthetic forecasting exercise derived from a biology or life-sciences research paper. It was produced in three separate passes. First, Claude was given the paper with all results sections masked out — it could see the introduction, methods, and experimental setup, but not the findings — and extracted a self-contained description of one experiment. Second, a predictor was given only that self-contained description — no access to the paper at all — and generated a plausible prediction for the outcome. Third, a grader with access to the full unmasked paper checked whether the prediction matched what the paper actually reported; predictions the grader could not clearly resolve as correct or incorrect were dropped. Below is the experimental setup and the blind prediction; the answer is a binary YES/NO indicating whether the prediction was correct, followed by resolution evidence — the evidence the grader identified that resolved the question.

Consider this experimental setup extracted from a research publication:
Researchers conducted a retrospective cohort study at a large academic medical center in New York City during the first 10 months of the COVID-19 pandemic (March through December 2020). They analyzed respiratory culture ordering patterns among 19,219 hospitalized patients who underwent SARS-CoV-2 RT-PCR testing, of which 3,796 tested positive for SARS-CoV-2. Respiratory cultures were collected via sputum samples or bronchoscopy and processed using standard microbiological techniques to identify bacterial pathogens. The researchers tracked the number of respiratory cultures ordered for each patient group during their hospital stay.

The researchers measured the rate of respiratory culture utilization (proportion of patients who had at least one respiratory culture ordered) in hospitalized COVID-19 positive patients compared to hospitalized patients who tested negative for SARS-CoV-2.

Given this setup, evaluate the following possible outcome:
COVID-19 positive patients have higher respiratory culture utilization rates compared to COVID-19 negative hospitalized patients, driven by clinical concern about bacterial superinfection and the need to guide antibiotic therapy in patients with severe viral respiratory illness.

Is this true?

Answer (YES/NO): YES